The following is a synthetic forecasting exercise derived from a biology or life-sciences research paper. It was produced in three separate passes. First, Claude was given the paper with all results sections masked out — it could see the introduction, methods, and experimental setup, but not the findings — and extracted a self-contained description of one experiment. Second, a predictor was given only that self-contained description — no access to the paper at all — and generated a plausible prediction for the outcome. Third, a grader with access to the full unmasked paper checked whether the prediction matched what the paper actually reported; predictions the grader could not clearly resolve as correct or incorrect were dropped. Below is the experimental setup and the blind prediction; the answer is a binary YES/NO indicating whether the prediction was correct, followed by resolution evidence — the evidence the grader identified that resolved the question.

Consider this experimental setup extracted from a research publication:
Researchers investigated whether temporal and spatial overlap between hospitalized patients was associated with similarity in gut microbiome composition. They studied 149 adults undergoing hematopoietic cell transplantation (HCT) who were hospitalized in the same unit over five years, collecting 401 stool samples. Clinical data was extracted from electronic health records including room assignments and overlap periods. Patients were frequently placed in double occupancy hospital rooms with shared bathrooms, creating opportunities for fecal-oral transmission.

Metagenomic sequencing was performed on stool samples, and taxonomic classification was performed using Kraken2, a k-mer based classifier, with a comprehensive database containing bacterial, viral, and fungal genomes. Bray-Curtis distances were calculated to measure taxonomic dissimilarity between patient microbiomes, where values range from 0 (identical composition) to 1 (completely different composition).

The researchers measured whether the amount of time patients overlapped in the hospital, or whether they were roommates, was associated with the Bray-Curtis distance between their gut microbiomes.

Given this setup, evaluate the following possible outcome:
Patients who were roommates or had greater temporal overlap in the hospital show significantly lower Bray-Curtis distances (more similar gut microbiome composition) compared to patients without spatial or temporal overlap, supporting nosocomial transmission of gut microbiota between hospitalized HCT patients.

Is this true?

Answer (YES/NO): NO